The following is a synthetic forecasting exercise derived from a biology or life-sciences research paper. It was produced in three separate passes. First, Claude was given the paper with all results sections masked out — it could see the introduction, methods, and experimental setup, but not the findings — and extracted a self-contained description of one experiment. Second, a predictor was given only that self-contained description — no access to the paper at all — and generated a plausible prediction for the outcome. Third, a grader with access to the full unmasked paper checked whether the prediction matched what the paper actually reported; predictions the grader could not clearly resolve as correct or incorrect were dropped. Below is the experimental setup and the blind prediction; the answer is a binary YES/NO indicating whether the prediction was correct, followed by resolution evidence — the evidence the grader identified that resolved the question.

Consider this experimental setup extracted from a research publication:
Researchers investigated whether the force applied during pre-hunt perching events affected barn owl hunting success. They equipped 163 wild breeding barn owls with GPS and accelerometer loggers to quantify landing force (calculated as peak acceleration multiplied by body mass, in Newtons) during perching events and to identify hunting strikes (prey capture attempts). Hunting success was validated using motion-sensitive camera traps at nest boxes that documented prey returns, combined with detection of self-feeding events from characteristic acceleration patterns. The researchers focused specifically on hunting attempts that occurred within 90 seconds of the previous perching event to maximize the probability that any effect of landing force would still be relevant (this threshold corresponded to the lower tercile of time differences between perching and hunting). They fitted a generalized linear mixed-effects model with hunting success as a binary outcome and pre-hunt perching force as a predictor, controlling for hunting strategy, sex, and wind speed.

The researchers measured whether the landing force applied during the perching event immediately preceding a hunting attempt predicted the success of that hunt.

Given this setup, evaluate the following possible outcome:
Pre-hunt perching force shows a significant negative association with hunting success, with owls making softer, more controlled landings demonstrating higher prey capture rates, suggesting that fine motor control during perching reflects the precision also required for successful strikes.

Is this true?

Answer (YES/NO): NO